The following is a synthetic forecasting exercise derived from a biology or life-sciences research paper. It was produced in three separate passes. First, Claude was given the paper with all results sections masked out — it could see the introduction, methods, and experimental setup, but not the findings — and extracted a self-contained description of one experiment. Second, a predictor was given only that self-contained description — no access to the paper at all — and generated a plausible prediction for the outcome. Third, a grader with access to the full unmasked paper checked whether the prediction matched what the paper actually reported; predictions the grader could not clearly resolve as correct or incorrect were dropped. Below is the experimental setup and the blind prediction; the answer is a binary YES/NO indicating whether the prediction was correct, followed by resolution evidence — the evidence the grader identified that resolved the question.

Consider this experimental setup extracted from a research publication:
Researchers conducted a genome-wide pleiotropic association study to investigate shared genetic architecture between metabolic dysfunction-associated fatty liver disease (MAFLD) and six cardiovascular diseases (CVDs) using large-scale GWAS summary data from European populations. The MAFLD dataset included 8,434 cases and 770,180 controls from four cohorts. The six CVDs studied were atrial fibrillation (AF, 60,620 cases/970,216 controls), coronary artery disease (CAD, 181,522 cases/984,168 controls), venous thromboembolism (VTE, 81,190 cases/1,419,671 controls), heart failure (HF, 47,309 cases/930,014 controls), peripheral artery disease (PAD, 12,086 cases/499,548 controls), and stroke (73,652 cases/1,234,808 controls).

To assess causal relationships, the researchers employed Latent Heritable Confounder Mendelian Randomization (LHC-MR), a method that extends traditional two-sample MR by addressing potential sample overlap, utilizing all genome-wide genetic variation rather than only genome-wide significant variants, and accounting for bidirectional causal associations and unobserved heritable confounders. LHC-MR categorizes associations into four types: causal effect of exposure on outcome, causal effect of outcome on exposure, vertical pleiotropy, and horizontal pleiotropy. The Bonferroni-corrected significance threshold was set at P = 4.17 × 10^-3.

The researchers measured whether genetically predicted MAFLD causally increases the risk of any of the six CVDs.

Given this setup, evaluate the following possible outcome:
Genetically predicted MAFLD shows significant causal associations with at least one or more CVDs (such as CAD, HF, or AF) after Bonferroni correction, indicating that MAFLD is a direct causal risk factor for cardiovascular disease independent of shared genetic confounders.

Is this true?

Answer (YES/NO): NO